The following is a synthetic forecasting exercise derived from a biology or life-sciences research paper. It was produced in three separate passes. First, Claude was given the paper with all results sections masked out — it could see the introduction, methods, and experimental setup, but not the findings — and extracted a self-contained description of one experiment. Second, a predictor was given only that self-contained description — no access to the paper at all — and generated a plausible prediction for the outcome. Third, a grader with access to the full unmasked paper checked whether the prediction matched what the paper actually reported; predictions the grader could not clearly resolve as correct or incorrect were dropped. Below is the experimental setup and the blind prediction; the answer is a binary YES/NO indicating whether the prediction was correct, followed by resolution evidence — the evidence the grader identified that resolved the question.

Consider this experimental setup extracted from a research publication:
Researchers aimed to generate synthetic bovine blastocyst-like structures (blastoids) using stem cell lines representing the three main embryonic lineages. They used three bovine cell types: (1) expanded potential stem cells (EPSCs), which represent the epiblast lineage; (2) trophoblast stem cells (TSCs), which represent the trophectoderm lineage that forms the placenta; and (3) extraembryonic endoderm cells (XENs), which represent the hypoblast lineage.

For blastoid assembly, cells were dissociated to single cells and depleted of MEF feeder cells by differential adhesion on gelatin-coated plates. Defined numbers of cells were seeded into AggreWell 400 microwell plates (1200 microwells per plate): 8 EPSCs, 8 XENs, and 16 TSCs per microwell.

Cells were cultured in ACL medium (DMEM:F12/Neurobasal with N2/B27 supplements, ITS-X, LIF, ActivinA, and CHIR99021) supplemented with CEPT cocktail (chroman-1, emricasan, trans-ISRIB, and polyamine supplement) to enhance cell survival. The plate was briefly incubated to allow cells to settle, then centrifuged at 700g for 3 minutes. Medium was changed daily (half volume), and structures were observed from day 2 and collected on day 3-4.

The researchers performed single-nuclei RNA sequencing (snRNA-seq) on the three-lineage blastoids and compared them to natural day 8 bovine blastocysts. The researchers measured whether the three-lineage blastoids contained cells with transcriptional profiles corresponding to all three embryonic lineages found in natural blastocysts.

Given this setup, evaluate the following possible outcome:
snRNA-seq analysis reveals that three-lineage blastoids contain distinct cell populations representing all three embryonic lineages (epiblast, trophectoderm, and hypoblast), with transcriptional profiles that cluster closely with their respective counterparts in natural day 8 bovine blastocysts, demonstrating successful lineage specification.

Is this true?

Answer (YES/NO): YES